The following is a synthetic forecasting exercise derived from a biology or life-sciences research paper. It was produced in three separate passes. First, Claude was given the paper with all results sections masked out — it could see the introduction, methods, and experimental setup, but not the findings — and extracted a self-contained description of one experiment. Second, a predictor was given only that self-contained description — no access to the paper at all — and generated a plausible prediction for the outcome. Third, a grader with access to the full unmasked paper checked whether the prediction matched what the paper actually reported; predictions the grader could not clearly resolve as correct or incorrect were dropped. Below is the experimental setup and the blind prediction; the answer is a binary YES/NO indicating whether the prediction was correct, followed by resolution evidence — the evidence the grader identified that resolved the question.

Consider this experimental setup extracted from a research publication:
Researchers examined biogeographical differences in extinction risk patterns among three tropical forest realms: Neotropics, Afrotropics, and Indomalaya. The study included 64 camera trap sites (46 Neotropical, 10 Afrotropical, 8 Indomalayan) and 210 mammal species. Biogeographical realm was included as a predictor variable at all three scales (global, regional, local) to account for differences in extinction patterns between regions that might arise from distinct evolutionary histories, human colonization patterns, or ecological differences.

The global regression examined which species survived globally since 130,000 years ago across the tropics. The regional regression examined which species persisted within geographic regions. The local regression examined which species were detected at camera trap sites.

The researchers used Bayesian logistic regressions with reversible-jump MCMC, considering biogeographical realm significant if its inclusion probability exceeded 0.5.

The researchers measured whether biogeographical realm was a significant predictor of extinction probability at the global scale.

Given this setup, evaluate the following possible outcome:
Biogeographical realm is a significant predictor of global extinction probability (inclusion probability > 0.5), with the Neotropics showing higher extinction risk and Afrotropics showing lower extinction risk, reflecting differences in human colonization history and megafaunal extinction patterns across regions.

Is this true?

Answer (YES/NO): YES